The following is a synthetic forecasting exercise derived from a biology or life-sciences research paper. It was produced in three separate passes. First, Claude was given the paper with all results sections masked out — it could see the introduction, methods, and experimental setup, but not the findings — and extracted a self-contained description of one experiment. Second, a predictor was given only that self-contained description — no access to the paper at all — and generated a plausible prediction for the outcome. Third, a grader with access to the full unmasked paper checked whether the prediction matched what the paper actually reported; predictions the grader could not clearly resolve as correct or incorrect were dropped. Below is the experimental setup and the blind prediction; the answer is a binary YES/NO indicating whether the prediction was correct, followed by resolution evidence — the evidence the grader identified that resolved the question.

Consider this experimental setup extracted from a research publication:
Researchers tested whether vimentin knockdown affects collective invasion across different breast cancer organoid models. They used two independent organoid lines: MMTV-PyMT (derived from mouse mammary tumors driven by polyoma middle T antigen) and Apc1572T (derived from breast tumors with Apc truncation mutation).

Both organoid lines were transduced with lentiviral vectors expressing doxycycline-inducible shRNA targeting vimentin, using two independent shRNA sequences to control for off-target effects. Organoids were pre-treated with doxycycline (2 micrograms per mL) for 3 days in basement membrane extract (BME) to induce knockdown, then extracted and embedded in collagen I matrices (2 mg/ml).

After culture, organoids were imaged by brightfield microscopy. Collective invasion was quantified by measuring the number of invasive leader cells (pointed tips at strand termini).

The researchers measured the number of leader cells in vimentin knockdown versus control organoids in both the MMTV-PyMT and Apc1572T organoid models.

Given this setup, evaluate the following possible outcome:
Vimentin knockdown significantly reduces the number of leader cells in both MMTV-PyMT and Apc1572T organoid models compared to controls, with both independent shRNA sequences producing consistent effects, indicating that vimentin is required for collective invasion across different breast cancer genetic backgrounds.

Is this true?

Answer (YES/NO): YES